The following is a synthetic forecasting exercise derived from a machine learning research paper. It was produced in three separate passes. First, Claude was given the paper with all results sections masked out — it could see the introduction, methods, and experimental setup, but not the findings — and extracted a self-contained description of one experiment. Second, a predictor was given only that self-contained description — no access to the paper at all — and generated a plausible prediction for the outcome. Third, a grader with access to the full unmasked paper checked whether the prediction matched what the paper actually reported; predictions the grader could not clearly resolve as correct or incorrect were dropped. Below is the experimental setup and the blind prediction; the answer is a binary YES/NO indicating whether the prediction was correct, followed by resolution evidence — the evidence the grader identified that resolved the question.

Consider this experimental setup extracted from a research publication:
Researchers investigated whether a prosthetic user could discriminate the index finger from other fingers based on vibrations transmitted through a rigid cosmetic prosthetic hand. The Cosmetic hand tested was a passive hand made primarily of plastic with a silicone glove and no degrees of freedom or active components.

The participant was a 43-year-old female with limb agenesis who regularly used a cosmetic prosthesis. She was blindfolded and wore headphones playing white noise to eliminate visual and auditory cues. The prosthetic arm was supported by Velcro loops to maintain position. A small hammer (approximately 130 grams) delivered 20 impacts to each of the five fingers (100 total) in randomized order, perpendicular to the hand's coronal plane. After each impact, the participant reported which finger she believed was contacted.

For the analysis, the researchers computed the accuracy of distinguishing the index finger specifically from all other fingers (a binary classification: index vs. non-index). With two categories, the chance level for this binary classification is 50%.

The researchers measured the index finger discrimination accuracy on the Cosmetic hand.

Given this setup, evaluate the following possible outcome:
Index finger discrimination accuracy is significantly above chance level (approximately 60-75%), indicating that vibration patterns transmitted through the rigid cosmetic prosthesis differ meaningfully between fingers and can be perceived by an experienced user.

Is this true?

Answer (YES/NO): NO